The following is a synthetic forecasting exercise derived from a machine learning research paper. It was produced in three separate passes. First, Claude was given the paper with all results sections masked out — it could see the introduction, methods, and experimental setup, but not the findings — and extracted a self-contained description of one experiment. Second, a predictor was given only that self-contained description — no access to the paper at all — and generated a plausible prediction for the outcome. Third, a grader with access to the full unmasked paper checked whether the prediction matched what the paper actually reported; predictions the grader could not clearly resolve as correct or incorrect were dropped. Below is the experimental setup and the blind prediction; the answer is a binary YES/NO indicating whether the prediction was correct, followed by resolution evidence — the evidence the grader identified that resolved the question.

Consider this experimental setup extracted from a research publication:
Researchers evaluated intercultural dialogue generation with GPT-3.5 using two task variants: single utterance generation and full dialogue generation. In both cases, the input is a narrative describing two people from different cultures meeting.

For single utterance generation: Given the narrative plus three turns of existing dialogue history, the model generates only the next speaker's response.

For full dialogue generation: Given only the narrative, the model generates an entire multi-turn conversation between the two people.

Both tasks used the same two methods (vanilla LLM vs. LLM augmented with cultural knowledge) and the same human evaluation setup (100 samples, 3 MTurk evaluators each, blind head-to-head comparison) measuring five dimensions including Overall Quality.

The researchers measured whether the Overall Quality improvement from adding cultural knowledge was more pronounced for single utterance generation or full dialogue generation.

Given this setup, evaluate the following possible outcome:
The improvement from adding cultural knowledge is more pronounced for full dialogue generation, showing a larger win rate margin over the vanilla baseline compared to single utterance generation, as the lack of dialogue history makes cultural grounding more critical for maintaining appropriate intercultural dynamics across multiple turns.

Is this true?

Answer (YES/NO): NO